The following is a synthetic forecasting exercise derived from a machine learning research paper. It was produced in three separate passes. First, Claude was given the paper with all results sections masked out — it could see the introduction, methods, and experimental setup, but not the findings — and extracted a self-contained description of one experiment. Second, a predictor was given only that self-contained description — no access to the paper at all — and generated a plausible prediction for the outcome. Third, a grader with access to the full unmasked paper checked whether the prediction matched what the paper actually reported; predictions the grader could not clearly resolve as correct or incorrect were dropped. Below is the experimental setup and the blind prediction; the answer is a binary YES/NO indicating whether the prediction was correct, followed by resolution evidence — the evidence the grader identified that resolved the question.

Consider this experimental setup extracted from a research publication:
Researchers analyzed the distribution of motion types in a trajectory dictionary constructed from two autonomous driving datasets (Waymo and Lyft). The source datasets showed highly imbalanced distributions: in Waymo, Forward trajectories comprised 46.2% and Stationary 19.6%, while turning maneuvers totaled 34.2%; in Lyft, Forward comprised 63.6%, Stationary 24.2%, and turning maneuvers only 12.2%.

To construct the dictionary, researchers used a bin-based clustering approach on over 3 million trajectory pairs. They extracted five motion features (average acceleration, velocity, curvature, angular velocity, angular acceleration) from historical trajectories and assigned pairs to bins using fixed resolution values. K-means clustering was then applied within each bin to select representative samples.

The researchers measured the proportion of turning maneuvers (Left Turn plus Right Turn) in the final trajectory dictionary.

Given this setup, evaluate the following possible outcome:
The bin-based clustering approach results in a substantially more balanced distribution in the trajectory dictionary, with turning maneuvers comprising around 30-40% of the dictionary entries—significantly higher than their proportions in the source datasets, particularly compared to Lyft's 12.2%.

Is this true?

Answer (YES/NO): NO